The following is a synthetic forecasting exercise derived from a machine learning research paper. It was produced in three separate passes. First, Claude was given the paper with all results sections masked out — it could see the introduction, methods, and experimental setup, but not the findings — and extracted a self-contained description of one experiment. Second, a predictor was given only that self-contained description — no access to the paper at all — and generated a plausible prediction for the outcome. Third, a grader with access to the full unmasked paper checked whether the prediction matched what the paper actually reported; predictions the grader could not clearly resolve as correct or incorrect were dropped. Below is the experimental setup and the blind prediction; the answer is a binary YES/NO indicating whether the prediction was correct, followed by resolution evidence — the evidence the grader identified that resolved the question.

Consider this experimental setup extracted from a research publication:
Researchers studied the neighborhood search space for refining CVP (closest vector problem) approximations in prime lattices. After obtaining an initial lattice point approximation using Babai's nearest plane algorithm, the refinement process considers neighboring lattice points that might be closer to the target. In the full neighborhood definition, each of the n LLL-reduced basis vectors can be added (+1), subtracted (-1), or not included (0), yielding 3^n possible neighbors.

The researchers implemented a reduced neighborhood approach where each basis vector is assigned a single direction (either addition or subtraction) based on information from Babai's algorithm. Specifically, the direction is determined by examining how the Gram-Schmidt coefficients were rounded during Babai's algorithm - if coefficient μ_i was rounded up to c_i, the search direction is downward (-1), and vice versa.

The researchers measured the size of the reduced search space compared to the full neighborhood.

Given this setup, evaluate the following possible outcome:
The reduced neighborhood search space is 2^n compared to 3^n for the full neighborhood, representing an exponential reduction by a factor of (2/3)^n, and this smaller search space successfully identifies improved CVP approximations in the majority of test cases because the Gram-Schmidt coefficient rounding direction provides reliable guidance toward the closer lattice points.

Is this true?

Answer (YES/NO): YES